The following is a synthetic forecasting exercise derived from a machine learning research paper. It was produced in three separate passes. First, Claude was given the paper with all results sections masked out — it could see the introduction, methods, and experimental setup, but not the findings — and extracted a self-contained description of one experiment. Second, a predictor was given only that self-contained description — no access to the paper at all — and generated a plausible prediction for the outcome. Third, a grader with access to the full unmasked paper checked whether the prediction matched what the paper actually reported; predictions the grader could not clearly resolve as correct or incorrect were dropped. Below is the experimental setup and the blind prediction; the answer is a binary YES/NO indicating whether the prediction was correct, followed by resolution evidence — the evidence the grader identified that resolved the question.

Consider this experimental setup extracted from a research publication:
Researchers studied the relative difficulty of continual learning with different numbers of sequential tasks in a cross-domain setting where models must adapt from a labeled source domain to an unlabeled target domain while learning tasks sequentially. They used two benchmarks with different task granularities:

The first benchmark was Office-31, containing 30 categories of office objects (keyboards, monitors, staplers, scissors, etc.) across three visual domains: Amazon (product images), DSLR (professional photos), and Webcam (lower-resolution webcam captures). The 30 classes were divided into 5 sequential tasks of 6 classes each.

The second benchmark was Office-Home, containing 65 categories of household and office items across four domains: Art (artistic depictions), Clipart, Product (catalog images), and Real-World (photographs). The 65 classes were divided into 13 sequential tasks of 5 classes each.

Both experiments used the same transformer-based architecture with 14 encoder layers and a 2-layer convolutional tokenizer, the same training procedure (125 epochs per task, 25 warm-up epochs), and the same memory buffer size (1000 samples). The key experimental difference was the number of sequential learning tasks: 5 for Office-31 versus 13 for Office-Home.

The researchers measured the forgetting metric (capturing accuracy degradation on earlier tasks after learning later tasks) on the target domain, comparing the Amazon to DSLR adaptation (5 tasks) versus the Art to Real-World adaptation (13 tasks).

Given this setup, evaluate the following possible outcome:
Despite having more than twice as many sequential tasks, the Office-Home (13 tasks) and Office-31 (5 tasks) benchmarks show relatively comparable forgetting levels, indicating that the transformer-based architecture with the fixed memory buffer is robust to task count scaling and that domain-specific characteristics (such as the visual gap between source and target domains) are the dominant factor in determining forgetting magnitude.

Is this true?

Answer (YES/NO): NO